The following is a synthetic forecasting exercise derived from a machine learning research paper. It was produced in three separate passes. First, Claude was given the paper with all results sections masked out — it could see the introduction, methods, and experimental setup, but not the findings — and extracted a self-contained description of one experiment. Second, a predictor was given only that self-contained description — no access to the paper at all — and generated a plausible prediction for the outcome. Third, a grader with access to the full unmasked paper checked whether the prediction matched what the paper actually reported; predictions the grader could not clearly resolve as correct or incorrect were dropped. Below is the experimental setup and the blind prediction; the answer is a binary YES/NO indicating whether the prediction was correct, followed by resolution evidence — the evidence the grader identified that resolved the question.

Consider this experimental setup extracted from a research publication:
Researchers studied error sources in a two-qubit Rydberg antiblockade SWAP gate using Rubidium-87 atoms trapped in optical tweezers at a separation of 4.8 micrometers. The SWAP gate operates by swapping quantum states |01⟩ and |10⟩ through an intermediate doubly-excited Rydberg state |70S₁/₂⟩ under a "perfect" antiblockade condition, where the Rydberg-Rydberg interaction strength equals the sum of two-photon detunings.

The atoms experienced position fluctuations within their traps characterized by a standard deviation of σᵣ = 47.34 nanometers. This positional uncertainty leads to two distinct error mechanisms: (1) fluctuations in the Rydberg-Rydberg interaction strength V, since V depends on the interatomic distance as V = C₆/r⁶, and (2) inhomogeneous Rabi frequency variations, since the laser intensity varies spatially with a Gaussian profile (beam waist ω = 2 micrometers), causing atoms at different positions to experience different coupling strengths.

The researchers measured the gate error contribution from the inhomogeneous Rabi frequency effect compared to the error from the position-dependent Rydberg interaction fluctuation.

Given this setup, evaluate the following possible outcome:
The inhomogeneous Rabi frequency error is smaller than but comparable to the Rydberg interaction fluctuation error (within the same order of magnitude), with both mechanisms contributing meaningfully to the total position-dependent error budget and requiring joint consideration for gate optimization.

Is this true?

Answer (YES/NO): NO